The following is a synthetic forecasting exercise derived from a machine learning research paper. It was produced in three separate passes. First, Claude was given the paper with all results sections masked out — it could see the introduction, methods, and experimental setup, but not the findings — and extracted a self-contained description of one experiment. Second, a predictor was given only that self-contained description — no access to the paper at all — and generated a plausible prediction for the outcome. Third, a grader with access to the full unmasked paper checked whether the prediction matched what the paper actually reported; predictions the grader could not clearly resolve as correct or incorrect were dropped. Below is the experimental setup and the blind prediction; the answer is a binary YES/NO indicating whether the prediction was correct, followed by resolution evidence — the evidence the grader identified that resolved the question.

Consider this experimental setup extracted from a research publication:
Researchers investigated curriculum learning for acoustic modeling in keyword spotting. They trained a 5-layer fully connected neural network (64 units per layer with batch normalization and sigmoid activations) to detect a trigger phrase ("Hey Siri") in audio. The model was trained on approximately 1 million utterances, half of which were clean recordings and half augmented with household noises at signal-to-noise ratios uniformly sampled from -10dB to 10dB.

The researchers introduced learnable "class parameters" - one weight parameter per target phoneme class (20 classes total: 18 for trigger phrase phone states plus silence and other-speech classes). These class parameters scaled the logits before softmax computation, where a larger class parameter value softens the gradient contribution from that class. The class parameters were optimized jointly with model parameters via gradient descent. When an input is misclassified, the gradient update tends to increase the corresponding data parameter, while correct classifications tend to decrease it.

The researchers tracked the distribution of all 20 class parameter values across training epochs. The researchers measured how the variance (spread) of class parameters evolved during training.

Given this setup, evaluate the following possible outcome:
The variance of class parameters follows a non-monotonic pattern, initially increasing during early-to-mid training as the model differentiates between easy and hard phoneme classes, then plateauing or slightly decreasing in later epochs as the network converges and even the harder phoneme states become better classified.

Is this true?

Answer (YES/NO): YES